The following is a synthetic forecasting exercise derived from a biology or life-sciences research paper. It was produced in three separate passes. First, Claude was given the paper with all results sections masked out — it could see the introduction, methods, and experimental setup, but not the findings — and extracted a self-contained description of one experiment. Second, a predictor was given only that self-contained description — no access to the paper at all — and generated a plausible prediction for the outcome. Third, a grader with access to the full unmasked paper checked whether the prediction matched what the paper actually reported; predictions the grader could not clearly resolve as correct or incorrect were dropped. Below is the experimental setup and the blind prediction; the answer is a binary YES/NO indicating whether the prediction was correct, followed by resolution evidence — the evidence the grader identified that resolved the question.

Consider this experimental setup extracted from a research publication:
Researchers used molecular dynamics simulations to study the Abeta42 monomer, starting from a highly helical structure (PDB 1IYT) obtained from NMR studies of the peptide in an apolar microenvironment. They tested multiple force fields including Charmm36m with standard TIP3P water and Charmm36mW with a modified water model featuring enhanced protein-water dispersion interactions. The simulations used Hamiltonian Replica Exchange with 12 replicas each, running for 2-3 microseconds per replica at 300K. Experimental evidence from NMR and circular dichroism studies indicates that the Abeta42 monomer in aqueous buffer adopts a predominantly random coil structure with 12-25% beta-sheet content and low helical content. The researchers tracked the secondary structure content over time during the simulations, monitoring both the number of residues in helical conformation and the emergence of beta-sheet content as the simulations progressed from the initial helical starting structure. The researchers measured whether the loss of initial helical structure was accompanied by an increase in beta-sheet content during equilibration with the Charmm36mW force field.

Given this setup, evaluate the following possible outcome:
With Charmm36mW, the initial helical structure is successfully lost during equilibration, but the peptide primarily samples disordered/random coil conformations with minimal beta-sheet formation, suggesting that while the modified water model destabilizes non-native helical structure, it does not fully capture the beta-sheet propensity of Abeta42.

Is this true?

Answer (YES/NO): NO